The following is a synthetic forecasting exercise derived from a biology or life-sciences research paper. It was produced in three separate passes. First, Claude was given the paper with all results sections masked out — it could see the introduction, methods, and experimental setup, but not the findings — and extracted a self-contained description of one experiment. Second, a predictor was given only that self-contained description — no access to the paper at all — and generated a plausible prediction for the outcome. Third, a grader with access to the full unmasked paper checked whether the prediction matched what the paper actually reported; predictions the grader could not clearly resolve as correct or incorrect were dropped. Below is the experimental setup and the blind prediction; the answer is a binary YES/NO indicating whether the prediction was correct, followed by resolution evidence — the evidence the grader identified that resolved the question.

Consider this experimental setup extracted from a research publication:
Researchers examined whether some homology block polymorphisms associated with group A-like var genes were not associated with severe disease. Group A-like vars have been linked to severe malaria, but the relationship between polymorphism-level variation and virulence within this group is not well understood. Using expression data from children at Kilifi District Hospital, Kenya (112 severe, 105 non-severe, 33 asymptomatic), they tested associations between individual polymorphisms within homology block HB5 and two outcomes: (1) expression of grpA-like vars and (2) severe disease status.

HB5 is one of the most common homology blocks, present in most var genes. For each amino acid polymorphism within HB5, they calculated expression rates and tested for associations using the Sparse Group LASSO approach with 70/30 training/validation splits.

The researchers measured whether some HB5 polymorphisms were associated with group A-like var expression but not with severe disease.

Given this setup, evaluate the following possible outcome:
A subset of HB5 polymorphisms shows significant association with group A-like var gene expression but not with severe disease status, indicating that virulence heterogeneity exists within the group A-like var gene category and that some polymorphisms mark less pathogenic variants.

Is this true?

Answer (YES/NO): YES